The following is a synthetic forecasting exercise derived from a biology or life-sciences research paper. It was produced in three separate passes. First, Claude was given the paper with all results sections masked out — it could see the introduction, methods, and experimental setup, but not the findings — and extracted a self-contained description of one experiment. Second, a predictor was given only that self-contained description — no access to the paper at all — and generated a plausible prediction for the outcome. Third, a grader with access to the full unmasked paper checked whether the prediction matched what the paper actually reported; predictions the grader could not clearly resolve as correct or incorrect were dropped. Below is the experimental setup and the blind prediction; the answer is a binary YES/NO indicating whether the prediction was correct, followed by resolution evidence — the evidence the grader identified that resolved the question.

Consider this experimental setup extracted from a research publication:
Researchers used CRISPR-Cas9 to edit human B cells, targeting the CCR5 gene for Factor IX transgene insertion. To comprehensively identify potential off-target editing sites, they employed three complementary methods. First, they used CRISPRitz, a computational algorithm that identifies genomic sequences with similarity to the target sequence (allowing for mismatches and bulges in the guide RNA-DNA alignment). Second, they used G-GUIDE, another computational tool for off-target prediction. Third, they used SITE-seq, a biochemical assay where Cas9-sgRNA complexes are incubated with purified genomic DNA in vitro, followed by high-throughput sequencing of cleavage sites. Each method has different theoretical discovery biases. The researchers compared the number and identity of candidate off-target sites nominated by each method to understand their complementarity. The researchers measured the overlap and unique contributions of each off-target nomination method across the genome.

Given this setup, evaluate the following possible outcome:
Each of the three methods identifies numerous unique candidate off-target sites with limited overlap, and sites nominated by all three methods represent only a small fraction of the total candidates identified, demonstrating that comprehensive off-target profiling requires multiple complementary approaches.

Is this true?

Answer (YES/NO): NO